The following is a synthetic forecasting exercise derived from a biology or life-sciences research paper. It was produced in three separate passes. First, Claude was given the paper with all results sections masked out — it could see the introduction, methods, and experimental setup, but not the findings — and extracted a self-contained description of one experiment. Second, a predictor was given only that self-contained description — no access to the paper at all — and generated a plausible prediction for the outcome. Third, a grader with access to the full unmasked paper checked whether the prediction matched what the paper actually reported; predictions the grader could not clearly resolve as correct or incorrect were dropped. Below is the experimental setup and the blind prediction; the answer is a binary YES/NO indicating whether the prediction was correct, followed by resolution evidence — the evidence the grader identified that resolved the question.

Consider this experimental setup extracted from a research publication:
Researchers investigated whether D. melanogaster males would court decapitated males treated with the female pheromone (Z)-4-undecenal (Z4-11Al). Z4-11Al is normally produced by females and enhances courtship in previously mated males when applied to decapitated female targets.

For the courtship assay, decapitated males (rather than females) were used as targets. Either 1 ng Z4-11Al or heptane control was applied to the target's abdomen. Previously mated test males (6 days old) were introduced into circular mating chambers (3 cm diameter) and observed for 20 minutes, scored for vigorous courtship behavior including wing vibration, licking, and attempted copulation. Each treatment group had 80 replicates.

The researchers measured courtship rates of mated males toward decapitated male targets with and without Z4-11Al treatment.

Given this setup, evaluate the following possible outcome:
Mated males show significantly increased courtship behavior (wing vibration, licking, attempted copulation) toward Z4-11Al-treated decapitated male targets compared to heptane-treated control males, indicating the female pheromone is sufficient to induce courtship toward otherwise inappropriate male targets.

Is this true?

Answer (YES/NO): YES